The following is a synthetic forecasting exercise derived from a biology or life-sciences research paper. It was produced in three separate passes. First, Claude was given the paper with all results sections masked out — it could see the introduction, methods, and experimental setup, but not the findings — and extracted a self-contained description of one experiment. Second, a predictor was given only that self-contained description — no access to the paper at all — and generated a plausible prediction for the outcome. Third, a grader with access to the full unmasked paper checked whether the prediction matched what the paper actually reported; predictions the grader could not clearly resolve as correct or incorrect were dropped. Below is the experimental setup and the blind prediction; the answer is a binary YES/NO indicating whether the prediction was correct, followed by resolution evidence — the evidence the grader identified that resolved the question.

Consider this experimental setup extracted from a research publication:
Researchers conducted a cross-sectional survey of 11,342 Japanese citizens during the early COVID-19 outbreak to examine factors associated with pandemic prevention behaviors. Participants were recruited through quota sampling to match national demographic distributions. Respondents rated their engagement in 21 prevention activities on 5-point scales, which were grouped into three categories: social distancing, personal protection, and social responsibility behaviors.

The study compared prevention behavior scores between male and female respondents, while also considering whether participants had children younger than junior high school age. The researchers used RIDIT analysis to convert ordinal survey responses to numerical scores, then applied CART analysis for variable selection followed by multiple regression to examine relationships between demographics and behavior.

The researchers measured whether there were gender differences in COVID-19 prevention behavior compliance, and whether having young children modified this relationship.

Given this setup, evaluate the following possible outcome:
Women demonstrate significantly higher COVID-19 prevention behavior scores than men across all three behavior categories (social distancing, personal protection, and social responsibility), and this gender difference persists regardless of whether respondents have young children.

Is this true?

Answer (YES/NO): YES